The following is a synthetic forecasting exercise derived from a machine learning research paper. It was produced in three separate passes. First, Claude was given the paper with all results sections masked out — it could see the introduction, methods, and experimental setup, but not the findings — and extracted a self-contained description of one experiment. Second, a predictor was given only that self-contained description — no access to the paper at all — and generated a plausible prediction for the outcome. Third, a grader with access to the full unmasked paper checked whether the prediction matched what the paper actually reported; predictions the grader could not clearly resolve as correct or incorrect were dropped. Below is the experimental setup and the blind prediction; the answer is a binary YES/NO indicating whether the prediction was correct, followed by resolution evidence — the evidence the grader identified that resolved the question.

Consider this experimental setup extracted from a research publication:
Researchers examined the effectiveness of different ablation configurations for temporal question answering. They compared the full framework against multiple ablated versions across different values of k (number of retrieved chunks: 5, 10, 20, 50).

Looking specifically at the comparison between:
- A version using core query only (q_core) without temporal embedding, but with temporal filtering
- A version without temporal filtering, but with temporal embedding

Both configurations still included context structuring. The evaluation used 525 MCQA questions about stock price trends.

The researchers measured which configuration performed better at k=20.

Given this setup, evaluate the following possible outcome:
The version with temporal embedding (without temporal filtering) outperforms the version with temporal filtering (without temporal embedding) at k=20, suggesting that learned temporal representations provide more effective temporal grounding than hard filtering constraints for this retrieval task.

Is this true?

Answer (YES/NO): NO